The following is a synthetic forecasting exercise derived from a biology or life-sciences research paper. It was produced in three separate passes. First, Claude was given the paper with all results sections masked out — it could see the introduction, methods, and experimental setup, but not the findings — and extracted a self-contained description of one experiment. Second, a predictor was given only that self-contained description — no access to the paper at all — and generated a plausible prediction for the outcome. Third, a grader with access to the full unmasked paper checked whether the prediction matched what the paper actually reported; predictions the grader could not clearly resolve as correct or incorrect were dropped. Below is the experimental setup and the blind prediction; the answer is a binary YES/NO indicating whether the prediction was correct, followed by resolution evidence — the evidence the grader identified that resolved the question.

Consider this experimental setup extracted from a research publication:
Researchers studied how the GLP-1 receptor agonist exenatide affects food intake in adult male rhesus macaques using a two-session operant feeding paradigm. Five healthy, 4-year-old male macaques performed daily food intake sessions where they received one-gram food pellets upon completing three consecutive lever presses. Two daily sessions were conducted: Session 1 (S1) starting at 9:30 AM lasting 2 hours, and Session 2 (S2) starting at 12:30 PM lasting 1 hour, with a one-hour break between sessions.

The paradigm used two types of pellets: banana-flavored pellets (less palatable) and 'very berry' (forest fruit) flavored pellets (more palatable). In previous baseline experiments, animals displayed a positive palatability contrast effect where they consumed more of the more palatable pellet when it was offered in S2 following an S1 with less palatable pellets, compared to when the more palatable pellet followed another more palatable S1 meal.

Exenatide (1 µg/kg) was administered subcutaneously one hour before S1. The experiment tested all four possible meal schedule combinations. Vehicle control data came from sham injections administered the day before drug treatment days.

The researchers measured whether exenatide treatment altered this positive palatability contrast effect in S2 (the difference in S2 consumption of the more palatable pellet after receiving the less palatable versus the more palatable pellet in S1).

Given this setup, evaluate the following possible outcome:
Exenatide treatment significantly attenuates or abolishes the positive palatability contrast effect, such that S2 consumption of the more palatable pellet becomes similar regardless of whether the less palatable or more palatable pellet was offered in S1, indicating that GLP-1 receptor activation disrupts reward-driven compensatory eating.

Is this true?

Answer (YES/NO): NO